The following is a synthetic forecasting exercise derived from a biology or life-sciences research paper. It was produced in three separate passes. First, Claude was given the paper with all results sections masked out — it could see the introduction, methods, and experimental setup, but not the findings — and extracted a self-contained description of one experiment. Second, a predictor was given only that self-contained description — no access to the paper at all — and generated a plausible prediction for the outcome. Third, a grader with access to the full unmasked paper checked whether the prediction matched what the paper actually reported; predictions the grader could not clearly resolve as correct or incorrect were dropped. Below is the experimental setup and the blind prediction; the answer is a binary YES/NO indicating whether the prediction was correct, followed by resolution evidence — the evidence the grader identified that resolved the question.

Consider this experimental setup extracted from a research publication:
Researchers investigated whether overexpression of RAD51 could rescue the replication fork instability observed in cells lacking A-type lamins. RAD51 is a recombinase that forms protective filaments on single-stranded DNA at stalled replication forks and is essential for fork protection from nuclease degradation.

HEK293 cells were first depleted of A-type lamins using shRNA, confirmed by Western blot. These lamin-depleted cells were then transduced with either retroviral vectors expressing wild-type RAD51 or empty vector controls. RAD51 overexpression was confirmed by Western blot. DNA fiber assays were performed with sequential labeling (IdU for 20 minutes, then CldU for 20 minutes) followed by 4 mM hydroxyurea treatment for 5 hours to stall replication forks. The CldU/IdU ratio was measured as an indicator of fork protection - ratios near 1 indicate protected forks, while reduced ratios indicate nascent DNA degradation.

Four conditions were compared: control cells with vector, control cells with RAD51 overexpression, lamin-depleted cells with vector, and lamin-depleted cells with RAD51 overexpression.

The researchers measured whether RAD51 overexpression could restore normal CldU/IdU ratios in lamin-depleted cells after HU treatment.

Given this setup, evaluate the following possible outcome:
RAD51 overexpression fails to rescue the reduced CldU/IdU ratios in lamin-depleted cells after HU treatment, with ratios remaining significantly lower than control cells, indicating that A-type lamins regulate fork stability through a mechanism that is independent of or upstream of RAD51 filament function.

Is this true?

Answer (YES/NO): NO